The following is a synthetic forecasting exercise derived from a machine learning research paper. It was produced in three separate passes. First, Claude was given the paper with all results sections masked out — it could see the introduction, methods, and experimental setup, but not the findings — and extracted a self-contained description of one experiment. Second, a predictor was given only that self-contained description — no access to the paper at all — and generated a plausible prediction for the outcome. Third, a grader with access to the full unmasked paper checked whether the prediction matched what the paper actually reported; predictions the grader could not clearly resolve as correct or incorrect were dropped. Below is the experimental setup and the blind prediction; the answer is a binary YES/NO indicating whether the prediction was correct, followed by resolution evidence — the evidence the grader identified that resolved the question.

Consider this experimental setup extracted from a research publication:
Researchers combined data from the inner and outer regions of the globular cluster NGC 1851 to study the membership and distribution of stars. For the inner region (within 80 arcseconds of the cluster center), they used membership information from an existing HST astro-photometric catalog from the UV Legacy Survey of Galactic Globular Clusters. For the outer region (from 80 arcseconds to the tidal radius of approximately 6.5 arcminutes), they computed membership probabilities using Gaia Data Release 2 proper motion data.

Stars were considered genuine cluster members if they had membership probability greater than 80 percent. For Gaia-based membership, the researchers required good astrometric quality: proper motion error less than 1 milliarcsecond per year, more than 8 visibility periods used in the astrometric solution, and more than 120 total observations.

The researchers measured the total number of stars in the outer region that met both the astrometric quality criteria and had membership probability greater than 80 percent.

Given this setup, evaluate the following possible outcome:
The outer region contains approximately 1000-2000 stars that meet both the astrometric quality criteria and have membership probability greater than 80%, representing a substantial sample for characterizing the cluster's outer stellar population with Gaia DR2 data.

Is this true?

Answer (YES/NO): YES